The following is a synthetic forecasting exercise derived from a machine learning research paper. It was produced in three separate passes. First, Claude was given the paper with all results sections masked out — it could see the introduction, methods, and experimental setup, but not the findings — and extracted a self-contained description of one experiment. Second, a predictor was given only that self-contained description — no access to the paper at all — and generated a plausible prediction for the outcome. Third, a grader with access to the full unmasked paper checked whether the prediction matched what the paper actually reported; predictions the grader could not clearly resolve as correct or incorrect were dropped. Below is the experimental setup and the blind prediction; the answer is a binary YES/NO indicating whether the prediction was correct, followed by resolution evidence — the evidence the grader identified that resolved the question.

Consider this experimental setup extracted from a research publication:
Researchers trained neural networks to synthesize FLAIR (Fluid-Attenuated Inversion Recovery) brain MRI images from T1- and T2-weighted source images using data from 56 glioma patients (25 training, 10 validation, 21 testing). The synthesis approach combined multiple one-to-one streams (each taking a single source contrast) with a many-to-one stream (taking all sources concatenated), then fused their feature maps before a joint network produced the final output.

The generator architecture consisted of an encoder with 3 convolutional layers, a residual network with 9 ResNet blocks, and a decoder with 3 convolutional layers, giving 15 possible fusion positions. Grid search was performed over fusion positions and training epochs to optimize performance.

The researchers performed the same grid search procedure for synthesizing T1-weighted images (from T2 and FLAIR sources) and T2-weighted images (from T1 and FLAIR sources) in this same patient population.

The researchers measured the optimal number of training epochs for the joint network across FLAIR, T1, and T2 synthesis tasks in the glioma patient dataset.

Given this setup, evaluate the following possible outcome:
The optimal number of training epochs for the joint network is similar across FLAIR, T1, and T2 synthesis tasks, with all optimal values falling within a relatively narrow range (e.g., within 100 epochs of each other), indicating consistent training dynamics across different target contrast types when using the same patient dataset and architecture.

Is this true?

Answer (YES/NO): NO